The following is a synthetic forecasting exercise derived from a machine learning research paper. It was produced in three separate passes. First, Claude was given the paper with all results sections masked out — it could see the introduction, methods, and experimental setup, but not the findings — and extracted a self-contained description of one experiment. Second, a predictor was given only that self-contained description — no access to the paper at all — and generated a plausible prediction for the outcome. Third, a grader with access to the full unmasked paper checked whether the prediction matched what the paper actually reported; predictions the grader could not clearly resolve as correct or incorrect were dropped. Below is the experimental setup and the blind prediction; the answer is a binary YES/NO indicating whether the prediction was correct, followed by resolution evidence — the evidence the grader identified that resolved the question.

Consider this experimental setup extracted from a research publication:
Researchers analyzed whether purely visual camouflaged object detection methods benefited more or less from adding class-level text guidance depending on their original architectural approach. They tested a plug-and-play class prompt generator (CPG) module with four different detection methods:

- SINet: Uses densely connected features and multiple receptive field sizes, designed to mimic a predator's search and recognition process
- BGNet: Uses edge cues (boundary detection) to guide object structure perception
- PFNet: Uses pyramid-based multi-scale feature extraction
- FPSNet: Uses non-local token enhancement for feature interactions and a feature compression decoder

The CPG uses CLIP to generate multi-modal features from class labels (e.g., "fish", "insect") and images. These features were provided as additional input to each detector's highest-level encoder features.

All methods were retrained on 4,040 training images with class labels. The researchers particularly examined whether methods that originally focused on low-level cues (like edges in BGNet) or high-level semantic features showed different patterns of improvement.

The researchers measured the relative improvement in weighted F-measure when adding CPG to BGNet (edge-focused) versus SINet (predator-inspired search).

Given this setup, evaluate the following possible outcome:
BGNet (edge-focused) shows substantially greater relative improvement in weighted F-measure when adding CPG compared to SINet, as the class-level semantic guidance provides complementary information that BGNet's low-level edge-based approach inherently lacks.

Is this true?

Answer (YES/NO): NO